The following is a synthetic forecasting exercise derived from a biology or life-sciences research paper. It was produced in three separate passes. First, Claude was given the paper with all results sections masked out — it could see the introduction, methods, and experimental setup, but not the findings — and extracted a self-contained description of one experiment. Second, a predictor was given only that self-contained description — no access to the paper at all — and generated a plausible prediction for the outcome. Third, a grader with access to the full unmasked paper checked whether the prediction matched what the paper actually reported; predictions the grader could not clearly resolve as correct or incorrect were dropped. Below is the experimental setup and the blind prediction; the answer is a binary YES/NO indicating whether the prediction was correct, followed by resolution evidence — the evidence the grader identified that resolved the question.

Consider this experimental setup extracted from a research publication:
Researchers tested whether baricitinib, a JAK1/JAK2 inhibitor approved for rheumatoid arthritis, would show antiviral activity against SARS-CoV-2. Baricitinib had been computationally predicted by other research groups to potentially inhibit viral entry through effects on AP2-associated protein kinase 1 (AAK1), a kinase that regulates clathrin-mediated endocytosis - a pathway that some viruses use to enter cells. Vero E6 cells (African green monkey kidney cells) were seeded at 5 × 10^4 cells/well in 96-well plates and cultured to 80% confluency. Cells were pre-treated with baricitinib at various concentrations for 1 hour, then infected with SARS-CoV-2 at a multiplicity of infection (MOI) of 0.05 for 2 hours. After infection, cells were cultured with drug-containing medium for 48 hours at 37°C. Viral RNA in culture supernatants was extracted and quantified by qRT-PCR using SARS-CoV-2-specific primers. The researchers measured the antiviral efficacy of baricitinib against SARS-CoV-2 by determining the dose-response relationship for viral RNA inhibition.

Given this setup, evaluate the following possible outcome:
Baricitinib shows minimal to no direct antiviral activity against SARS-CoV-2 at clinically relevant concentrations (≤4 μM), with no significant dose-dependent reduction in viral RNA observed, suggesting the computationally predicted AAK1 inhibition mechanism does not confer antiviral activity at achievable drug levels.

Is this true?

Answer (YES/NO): YES